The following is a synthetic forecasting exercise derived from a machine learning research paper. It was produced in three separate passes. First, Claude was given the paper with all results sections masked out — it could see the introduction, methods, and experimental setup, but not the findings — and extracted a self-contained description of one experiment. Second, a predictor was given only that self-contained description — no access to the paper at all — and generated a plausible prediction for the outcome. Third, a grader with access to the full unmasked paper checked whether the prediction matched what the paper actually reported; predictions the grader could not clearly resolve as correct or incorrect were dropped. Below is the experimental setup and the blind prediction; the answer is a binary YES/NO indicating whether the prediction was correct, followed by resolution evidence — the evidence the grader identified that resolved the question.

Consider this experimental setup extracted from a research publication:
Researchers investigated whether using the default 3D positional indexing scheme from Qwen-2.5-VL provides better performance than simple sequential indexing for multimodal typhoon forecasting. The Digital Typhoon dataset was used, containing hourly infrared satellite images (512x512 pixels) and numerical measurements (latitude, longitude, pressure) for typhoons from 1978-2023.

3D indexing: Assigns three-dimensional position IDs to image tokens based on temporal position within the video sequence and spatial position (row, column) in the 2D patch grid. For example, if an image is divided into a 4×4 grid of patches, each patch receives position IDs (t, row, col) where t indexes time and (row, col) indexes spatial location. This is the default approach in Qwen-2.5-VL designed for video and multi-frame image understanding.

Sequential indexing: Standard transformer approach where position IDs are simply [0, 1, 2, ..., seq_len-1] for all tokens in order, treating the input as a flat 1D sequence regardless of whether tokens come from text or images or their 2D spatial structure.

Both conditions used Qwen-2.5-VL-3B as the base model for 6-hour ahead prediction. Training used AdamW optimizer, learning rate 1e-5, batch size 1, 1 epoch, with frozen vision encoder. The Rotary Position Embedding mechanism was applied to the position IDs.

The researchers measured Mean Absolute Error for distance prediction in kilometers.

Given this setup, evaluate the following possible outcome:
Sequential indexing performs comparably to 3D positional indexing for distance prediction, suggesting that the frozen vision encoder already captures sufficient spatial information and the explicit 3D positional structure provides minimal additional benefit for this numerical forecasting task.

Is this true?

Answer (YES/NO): YES